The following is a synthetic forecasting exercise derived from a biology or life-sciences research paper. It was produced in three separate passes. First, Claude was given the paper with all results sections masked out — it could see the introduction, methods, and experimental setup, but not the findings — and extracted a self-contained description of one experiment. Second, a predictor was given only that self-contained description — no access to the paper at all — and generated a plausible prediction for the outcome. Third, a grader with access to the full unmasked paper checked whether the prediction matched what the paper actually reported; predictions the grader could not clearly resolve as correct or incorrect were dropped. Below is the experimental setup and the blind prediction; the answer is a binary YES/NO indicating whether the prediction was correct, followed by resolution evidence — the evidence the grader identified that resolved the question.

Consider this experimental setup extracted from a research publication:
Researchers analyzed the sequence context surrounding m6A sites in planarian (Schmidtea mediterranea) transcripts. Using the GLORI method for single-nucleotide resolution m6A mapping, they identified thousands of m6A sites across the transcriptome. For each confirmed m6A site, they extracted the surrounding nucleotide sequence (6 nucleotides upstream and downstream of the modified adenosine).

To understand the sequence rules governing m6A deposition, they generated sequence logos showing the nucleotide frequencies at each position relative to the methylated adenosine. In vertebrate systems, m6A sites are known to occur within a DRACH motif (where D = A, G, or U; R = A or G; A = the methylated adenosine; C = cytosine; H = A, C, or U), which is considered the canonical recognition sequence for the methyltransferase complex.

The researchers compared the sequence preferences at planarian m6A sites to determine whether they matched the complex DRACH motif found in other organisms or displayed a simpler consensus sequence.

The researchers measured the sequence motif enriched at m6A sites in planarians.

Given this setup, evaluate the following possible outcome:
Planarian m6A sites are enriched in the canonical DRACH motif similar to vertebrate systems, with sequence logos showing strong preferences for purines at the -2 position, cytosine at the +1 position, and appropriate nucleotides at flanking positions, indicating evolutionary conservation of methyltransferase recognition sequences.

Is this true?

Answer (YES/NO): NO